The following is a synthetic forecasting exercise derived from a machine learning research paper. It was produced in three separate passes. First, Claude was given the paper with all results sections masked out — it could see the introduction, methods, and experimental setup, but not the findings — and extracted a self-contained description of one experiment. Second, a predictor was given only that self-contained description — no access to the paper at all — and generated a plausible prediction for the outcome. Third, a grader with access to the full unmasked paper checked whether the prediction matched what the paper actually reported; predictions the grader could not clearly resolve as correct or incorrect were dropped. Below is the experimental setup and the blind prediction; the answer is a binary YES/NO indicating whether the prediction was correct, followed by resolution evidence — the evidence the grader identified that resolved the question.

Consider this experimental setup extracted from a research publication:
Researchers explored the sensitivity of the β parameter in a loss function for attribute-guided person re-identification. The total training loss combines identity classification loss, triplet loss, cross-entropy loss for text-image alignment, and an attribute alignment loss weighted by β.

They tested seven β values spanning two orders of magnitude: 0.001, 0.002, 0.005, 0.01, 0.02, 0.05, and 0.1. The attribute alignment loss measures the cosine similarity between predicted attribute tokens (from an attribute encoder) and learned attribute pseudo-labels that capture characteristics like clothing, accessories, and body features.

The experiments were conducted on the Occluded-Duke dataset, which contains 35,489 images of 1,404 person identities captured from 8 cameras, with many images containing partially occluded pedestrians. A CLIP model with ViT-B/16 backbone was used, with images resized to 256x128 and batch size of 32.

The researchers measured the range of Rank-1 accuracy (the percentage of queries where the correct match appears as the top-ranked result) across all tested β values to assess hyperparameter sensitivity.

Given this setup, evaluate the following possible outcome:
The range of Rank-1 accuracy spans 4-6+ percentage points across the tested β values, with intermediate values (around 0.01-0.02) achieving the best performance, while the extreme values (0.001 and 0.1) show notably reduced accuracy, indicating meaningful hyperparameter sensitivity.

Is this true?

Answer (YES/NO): NO